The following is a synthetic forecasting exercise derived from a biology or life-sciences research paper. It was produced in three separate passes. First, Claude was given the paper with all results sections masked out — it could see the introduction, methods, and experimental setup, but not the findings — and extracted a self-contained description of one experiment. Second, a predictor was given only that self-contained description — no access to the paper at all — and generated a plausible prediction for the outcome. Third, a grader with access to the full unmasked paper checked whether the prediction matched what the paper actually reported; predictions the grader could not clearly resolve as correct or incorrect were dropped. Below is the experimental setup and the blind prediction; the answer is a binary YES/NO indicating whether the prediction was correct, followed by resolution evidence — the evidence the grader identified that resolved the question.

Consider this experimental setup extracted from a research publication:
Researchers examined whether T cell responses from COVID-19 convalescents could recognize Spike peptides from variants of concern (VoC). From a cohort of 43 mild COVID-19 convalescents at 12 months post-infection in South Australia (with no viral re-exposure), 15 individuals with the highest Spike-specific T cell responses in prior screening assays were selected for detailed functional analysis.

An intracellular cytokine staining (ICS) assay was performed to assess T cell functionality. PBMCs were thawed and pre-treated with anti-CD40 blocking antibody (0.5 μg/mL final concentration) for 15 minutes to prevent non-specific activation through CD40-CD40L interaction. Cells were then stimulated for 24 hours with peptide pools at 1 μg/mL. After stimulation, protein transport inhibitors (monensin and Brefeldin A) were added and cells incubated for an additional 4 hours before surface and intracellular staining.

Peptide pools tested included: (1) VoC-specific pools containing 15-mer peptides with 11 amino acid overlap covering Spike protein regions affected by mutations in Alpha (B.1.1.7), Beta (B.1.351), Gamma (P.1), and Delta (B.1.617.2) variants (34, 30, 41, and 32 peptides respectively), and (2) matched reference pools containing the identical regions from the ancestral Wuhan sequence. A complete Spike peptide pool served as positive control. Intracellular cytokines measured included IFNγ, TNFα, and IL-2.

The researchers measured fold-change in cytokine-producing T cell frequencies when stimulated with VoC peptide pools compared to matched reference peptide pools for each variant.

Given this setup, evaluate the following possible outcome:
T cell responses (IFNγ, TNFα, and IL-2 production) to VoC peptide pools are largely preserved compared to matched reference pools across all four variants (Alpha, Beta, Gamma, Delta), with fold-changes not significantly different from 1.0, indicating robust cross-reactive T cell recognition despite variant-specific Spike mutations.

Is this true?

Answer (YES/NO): NO